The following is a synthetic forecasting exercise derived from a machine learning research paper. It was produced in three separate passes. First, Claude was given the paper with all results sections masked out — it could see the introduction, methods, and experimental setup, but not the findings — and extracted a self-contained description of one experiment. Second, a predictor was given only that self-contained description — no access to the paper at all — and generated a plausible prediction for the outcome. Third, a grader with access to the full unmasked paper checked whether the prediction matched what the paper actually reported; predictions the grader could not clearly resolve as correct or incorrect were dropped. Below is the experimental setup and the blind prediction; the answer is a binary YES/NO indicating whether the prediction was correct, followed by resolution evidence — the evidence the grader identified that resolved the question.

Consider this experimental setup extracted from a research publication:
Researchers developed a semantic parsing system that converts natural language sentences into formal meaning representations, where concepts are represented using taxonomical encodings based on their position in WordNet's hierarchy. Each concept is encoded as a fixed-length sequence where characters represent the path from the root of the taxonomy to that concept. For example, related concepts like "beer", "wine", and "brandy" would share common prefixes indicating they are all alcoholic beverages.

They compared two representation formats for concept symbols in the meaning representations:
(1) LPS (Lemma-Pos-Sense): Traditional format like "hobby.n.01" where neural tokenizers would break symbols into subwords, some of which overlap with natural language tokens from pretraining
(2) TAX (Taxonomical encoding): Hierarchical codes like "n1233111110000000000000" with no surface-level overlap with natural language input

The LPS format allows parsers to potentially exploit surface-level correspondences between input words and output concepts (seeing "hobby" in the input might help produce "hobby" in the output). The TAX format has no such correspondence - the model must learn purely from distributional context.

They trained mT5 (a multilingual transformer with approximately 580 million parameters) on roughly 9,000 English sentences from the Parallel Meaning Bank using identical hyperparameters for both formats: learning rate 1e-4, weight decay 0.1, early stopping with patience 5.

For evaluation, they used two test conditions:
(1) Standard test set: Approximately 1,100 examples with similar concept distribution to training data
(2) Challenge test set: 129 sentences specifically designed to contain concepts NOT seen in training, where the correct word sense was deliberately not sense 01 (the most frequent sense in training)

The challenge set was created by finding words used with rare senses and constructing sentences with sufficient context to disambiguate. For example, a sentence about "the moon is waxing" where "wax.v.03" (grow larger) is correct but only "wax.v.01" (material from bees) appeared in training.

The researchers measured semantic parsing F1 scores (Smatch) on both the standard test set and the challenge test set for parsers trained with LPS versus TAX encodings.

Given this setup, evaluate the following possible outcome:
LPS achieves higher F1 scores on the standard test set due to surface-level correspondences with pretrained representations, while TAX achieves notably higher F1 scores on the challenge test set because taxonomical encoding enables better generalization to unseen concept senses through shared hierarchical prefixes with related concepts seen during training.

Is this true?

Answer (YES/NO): NO